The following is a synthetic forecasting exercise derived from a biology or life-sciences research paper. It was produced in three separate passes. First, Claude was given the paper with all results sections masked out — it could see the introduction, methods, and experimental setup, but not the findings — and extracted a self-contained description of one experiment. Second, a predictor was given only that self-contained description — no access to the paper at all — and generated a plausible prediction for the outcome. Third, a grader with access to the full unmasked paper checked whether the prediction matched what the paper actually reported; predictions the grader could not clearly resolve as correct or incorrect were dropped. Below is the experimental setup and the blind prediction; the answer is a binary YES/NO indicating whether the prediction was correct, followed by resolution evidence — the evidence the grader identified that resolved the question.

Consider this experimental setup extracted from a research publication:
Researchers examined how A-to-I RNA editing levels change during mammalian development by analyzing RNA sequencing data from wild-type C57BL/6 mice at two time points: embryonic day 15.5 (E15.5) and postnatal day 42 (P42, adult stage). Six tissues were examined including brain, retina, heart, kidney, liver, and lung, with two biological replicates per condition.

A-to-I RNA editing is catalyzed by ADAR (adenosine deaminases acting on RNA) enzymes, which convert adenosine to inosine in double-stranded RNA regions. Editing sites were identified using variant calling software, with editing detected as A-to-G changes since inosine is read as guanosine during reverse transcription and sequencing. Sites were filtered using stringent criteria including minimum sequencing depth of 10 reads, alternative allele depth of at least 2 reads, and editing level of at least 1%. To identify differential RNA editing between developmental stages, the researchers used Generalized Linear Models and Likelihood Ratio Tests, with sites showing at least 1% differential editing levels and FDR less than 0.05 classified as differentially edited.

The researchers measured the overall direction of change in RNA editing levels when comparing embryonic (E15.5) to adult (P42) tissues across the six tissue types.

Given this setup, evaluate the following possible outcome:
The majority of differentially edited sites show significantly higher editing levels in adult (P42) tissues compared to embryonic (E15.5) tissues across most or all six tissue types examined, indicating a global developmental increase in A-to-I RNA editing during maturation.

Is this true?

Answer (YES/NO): YES